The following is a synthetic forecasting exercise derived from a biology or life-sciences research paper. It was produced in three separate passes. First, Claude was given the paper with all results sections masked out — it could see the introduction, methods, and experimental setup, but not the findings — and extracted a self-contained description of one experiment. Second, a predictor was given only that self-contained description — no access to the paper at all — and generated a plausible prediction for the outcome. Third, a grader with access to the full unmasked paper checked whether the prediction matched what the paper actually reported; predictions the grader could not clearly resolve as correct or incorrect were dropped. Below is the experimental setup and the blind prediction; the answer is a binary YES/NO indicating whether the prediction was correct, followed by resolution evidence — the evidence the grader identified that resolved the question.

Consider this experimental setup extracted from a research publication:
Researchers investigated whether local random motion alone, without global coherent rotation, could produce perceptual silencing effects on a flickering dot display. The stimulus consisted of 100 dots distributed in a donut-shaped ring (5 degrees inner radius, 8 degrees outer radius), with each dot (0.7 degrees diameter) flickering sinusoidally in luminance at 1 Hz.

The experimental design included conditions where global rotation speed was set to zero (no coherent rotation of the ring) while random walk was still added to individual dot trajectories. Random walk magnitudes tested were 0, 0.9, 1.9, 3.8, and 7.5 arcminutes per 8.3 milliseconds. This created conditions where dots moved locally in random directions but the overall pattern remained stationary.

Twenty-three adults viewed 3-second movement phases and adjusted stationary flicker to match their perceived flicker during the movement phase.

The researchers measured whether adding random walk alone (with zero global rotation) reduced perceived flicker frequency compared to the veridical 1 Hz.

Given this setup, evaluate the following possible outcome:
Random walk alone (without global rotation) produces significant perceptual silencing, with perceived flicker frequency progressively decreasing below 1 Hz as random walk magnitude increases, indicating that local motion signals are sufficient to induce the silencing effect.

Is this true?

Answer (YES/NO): NO